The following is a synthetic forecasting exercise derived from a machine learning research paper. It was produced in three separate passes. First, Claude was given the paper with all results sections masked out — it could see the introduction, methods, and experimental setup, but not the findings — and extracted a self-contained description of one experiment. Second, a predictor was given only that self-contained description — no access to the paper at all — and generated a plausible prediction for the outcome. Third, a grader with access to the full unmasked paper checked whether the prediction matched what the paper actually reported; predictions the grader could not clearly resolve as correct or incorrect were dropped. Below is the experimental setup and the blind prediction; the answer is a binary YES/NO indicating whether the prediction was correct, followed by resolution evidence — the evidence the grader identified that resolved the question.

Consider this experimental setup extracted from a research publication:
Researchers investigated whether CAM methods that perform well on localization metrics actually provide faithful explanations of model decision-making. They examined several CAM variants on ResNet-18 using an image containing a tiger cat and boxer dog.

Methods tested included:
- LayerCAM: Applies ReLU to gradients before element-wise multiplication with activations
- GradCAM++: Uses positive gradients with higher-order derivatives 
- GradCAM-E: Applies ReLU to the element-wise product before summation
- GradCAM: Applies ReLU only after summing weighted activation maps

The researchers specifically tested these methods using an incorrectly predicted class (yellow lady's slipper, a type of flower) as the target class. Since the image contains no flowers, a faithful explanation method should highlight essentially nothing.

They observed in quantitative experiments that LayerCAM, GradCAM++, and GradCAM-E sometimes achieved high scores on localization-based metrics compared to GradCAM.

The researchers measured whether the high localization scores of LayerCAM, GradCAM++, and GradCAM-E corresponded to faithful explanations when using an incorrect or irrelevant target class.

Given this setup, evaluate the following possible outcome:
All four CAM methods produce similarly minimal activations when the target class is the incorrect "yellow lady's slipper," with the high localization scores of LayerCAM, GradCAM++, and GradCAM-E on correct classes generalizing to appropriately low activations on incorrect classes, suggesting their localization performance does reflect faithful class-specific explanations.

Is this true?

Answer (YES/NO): NO